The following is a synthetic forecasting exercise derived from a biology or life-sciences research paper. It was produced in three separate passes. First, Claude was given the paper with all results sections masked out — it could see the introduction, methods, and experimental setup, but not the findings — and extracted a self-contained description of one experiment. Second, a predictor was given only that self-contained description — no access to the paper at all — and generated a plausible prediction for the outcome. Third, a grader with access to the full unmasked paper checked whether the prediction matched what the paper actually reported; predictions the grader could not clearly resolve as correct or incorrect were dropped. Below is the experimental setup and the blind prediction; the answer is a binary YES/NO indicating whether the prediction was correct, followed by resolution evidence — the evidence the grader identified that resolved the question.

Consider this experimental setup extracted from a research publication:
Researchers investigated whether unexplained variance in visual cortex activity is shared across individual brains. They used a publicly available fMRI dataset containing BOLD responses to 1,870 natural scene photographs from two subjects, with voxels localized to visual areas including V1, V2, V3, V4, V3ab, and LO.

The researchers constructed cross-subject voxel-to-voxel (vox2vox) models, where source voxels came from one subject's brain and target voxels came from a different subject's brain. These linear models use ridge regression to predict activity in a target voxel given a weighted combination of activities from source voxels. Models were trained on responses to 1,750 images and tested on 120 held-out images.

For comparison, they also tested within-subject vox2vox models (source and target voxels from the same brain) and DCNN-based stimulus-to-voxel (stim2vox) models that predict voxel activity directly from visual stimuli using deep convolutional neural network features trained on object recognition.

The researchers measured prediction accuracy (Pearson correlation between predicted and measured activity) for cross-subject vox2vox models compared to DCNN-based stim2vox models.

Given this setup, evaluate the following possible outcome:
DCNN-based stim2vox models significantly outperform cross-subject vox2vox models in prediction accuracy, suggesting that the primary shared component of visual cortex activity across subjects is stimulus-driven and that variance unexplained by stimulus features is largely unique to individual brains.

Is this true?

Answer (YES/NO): NO